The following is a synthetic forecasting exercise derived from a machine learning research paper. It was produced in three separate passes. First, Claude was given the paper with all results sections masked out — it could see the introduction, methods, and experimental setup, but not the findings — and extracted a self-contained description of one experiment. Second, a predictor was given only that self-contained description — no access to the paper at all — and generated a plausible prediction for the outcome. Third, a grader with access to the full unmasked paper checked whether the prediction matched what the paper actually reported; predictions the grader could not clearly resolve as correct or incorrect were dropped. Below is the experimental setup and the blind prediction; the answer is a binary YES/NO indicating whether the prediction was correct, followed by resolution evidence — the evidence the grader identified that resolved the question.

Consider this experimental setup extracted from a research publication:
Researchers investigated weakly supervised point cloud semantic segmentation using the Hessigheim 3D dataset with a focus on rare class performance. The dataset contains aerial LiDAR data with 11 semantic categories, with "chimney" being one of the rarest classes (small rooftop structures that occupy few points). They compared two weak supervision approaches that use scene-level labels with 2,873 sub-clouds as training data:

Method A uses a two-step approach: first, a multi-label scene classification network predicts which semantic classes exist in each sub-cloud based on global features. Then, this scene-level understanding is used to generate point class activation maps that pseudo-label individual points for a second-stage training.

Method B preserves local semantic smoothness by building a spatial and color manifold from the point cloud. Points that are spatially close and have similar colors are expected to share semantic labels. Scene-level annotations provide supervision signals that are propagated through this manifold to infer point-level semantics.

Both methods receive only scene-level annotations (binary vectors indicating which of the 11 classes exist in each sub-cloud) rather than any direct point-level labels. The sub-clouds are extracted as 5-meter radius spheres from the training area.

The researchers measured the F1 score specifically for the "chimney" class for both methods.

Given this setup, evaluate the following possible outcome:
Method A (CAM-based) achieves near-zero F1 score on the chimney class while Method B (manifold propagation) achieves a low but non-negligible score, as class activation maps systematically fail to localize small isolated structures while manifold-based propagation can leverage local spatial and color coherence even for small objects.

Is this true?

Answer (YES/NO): NO